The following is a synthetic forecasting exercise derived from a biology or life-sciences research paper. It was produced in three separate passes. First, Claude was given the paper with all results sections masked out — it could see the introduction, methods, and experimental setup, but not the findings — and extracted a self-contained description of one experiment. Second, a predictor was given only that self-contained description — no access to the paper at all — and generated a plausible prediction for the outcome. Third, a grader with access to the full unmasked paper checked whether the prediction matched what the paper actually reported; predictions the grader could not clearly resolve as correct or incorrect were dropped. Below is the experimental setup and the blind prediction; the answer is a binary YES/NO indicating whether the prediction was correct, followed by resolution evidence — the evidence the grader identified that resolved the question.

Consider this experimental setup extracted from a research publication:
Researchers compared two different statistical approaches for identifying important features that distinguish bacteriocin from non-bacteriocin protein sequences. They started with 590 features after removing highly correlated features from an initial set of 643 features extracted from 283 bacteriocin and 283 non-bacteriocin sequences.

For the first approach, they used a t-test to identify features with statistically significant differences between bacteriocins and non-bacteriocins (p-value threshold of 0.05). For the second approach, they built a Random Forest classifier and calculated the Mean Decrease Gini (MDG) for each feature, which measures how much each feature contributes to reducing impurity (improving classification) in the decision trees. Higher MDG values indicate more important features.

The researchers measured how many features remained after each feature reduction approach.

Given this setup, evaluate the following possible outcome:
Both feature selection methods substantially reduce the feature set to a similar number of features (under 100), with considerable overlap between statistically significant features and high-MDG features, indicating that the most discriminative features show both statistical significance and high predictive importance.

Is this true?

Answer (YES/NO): NO